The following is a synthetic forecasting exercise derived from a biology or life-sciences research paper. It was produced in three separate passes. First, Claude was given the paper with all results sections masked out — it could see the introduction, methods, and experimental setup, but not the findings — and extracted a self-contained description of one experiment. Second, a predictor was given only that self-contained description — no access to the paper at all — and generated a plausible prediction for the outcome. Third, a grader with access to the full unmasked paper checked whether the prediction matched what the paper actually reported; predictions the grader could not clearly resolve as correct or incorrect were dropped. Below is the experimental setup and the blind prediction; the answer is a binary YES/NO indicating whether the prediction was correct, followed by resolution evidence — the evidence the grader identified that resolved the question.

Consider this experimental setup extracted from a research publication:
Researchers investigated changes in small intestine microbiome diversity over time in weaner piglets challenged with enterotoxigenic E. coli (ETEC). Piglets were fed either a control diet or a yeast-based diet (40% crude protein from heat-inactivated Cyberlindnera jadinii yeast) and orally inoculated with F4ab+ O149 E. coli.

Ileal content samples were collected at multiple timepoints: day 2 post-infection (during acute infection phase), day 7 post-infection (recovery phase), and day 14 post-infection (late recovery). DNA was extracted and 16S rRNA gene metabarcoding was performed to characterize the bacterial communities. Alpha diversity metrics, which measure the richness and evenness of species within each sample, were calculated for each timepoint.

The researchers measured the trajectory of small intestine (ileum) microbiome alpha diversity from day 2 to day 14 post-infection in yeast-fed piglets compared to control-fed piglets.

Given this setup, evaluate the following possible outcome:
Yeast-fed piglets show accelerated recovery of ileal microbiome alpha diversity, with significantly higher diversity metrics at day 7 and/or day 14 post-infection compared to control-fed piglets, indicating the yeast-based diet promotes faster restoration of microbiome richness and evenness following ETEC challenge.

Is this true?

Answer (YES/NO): YES